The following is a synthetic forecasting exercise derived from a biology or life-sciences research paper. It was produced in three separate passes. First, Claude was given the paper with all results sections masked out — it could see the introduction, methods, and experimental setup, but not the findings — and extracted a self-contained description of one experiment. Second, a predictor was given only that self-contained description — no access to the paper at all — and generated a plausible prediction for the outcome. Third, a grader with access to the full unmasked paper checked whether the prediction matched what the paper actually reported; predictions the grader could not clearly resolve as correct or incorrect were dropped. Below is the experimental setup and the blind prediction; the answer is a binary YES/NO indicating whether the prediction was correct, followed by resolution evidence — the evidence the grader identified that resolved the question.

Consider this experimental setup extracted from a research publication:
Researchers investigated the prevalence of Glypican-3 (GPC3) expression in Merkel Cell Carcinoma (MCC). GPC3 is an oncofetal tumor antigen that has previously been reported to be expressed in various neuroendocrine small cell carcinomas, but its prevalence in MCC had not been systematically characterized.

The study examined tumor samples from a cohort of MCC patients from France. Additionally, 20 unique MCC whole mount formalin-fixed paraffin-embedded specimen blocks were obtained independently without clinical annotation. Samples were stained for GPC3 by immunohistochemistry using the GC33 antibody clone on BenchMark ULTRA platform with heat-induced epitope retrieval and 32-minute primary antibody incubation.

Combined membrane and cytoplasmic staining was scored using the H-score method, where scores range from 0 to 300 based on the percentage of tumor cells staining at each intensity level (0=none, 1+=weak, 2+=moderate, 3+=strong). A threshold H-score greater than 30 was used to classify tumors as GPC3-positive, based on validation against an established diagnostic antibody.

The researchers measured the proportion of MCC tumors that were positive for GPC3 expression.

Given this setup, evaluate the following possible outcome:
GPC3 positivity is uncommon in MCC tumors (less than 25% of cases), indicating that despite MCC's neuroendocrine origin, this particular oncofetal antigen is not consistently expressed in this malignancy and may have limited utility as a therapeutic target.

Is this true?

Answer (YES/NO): NO